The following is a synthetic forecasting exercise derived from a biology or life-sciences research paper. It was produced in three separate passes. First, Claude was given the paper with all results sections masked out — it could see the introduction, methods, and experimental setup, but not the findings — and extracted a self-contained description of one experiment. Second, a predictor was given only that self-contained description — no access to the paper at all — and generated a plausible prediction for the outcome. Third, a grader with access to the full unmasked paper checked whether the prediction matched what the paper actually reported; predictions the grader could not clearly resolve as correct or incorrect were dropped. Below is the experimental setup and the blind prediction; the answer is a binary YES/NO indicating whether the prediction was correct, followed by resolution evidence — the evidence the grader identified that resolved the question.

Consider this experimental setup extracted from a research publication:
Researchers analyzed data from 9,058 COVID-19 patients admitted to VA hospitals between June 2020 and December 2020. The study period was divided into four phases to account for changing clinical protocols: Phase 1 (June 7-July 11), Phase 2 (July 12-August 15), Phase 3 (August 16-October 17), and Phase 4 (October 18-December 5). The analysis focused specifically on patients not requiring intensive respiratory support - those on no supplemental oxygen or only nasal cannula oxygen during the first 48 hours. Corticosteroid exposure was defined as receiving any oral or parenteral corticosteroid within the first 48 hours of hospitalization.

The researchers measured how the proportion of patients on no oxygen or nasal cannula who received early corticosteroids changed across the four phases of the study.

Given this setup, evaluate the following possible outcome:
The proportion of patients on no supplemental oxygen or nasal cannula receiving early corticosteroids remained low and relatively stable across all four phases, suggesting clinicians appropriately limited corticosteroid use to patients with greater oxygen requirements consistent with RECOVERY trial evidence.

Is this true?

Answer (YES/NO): NO